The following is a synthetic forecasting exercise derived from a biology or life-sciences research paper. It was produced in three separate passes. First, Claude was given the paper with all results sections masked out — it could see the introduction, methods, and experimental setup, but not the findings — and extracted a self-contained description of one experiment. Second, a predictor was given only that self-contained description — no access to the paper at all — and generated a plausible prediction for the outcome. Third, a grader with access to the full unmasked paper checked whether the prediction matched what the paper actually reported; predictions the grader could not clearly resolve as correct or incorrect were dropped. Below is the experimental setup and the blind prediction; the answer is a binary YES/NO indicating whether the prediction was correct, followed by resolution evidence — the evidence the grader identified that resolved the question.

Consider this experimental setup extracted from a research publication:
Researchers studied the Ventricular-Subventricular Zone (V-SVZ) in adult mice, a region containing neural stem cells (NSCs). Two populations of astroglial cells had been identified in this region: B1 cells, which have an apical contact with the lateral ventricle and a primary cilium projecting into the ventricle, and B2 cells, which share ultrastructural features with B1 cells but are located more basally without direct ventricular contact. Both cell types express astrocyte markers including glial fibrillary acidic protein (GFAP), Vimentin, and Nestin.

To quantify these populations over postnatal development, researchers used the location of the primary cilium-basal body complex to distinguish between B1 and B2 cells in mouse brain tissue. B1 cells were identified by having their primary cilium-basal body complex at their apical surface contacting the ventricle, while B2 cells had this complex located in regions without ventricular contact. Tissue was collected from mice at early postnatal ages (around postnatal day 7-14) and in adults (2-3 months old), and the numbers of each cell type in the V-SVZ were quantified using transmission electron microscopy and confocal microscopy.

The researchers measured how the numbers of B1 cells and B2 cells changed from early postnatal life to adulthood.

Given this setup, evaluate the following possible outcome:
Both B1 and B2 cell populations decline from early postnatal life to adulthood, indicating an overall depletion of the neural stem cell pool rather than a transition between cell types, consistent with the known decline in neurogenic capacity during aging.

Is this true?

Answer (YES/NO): NO